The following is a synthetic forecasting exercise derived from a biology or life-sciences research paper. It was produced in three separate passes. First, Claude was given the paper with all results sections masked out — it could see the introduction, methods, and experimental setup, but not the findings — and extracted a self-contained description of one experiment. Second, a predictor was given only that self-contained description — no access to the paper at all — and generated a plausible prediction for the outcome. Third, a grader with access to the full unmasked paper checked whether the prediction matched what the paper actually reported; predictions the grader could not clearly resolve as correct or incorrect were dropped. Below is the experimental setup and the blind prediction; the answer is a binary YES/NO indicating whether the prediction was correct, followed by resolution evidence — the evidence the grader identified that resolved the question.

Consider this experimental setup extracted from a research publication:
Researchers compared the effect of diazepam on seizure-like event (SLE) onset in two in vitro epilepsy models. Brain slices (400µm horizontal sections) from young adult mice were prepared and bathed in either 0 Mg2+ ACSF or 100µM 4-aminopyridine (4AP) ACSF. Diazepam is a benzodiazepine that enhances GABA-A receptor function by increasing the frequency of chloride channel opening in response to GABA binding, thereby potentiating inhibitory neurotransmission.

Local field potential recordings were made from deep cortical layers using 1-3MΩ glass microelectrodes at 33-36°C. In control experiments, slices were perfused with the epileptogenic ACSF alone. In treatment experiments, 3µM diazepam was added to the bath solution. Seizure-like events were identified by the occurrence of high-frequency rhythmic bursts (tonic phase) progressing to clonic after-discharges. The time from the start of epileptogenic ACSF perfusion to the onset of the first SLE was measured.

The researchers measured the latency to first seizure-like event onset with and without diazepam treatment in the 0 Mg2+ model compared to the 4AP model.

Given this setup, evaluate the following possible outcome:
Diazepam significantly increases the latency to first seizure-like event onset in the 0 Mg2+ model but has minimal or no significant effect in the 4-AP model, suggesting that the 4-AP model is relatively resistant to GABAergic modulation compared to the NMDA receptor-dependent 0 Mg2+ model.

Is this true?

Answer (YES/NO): YES